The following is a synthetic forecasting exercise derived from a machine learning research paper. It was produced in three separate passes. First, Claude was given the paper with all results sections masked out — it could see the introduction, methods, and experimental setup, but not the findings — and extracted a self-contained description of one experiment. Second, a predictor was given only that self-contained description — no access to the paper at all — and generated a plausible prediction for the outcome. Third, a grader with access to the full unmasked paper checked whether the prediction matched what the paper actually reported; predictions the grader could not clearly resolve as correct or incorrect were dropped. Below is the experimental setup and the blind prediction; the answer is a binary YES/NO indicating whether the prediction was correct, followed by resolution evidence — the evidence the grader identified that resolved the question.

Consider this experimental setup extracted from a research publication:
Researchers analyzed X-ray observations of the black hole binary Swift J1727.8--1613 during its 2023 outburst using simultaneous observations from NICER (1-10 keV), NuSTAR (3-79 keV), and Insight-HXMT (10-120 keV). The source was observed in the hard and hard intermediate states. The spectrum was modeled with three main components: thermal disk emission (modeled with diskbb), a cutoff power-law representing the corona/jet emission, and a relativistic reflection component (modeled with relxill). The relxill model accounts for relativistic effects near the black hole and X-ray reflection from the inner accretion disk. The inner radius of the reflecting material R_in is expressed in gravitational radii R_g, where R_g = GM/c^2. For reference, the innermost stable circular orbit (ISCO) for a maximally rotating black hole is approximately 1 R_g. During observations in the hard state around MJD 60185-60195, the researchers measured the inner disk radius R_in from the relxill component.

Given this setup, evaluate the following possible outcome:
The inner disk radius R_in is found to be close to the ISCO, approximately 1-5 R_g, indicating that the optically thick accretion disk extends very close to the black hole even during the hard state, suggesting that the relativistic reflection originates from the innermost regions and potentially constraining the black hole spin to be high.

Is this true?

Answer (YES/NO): YES